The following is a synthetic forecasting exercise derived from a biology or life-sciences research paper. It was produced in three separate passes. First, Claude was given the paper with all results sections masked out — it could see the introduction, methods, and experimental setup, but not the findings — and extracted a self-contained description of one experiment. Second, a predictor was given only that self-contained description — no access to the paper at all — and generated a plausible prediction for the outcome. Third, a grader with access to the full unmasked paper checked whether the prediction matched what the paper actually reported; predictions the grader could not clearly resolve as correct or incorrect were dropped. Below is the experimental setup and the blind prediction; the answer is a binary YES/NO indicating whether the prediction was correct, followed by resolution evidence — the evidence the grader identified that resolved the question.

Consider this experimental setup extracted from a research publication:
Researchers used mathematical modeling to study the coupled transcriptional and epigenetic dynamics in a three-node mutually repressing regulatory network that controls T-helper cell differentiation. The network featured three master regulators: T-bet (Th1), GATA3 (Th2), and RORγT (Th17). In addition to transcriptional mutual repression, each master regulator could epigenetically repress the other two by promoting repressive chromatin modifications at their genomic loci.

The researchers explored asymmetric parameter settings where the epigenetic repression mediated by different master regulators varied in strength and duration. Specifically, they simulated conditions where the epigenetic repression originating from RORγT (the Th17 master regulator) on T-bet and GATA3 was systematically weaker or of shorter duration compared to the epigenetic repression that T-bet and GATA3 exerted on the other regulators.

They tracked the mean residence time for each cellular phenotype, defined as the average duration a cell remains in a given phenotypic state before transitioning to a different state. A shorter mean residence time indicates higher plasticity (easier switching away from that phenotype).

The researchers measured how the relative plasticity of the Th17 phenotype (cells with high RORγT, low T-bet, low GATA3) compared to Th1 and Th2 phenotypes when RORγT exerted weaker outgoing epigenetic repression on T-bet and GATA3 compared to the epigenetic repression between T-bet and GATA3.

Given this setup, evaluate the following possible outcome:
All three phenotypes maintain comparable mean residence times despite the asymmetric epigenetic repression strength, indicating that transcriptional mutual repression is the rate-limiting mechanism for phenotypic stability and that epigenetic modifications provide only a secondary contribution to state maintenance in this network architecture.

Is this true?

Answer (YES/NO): NO